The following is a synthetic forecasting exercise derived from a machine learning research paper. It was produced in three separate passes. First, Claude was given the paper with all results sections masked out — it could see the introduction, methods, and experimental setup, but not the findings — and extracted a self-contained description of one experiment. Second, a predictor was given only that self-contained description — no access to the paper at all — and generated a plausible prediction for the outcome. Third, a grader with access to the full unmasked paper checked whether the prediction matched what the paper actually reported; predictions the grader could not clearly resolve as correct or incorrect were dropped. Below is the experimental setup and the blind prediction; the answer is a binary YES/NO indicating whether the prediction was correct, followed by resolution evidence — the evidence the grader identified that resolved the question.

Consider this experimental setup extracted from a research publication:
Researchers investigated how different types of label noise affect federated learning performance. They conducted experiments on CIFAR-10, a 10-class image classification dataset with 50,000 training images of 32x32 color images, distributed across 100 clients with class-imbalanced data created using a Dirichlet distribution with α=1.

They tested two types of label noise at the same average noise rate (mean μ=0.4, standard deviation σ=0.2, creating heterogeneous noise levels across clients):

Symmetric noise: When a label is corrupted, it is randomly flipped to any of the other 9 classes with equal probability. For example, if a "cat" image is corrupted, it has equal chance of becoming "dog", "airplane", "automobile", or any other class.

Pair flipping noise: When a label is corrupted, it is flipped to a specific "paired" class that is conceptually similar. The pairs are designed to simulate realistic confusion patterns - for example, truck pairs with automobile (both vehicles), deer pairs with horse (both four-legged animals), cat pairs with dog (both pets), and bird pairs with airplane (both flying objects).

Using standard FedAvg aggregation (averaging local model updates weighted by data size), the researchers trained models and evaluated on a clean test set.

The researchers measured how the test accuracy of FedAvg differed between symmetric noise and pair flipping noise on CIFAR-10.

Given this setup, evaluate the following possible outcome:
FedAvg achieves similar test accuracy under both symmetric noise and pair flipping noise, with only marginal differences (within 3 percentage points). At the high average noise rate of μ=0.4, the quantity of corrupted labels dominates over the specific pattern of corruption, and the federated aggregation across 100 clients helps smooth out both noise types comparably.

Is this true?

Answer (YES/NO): NO